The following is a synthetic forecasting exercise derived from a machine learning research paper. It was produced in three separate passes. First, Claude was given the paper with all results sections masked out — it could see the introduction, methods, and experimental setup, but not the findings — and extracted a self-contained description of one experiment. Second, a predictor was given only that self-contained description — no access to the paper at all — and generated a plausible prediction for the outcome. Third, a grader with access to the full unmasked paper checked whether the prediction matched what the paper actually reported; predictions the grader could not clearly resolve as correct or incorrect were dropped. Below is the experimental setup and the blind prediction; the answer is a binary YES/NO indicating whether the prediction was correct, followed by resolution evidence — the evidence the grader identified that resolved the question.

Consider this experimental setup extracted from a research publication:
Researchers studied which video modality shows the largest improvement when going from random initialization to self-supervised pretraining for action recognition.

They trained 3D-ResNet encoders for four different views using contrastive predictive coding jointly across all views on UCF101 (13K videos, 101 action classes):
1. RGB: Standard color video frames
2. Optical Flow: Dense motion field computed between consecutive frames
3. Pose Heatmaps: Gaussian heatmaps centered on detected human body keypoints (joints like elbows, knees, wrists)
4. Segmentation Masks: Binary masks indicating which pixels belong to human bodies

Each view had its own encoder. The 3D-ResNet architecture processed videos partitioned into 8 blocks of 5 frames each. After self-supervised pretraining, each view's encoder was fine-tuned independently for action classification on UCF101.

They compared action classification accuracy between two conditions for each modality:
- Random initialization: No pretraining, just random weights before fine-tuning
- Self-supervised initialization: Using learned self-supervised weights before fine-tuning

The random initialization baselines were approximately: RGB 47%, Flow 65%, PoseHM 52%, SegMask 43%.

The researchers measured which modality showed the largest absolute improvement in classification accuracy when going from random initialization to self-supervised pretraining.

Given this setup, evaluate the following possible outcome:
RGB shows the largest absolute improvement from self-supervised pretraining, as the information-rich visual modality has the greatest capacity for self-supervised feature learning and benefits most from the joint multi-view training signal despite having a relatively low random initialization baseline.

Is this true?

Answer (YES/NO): YES